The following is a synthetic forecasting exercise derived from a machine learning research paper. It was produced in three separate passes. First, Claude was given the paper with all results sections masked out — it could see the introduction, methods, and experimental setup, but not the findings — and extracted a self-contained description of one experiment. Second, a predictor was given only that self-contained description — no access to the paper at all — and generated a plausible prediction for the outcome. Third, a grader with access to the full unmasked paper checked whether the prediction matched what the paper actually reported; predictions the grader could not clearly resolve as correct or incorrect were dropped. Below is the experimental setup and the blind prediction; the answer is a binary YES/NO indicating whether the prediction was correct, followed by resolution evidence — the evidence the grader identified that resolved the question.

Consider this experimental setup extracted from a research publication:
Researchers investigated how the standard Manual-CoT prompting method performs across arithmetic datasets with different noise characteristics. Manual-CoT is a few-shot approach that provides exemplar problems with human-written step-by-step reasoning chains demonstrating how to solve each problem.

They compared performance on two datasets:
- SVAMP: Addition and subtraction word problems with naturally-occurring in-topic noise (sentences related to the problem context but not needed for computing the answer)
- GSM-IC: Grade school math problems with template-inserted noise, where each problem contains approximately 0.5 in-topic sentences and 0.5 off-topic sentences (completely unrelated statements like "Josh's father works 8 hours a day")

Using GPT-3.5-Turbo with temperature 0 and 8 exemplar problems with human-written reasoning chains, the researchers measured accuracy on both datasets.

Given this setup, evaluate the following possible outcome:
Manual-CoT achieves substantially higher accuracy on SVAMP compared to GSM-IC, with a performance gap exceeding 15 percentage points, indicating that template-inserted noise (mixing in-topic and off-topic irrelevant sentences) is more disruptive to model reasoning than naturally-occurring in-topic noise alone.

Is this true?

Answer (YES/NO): NO